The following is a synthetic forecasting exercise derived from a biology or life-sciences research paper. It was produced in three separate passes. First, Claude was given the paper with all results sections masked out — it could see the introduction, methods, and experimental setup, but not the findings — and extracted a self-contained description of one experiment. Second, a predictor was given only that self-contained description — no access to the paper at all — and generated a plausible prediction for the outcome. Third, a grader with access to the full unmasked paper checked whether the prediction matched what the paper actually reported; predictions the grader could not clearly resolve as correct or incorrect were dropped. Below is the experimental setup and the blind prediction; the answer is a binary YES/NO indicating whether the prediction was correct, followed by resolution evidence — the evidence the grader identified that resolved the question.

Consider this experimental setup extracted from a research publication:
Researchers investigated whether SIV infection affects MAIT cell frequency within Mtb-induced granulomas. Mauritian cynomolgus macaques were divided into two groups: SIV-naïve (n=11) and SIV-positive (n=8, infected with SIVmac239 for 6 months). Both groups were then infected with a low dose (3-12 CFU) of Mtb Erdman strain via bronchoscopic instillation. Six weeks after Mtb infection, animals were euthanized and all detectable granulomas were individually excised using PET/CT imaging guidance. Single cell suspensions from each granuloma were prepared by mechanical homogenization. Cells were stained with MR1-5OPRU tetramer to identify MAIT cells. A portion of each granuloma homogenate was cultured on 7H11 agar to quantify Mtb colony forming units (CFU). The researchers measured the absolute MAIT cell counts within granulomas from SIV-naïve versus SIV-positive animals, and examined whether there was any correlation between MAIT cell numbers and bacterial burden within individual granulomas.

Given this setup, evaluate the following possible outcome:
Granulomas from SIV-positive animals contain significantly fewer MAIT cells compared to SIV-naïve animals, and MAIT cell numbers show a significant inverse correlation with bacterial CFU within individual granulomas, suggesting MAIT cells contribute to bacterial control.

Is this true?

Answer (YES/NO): NO